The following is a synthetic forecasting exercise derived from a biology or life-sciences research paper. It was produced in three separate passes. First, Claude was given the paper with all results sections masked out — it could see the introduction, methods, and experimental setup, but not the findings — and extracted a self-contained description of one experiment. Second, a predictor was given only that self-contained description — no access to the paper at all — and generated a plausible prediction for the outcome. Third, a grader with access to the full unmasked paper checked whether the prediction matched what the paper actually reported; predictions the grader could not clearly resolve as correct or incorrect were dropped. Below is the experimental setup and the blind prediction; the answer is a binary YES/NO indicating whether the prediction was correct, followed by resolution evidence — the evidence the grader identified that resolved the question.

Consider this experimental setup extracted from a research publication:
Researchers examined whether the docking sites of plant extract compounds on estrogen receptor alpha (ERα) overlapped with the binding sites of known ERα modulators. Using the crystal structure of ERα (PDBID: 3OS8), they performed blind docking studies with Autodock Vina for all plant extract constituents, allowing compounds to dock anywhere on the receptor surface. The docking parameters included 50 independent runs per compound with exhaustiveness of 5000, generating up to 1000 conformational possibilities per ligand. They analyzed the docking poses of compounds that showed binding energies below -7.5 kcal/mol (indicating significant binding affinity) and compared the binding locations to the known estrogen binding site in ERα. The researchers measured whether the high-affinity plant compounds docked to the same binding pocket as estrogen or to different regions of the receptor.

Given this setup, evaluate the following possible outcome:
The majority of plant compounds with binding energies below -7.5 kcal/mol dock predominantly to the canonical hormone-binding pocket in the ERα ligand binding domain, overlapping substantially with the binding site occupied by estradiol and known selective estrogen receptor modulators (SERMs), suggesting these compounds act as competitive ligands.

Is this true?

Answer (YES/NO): YES